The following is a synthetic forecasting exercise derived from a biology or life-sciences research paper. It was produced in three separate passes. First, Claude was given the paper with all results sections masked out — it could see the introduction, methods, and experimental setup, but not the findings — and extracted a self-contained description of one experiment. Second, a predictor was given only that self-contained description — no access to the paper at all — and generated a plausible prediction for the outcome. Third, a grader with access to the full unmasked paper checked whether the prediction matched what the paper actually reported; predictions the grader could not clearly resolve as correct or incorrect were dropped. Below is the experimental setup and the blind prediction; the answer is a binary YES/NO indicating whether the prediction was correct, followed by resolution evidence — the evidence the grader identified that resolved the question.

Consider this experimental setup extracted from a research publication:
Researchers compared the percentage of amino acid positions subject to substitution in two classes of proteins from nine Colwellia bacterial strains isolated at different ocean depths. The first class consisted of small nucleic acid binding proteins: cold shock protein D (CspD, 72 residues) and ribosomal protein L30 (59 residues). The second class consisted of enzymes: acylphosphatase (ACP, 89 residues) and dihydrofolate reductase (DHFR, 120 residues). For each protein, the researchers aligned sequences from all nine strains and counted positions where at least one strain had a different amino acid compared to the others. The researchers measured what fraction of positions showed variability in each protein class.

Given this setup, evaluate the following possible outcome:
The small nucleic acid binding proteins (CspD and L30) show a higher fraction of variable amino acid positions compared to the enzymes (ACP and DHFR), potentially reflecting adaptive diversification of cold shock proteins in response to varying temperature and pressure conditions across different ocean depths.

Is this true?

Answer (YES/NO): NO